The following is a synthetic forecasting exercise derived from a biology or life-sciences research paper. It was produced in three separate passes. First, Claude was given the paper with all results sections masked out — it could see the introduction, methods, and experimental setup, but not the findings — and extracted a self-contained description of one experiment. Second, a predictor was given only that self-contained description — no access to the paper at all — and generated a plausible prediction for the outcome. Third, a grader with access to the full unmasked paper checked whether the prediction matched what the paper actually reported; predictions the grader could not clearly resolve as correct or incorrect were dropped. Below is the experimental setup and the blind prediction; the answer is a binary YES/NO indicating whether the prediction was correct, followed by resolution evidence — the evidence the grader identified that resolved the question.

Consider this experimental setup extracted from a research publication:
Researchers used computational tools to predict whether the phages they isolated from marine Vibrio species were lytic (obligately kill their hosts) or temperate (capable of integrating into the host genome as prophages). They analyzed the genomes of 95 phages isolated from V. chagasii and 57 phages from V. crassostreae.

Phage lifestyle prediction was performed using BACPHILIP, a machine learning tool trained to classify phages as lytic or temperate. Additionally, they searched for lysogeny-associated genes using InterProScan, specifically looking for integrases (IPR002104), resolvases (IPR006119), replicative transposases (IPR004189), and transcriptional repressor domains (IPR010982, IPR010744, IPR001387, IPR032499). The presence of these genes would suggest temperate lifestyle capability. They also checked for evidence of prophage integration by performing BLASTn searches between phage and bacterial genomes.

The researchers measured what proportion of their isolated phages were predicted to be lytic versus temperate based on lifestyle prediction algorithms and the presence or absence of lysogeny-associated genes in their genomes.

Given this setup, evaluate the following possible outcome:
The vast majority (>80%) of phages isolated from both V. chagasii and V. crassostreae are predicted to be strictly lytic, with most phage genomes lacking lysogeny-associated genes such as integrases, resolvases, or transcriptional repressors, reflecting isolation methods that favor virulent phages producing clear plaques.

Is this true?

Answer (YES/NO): NO